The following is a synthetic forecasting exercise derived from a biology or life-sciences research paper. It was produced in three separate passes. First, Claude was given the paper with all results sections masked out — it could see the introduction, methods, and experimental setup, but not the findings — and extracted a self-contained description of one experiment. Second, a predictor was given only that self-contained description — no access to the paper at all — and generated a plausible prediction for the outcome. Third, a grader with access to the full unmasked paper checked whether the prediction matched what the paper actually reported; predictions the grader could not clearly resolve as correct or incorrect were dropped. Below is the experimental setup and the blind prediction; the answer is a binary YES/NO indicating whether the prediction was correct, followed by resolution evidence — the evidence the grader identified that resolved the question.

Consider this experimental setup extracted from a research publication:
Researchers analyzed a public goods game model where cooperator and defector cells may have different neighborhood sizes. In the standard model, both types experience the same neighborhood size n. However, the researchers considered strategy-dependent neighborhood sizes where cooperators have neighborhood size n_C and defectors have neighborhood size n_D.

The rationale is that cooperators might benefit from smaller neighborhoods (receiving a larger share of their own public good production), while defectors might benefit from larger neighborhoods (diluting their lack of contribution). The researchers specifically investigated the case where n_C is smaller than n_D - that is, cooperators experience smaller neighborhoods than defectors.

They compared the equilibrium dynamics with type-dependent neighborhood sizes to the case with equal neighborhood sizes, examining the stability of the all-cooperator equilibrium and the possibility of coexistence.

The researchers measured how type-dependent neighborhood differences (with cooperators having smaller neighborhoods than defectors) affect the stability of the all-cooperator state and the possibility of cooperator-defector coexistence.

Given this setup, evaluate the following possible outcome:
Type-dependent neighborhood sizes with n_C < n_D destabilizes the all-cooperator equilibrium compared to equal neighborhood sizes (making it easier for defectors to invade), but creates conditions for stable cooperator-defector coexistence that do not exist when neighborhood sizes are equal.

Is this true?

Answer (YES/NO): YES